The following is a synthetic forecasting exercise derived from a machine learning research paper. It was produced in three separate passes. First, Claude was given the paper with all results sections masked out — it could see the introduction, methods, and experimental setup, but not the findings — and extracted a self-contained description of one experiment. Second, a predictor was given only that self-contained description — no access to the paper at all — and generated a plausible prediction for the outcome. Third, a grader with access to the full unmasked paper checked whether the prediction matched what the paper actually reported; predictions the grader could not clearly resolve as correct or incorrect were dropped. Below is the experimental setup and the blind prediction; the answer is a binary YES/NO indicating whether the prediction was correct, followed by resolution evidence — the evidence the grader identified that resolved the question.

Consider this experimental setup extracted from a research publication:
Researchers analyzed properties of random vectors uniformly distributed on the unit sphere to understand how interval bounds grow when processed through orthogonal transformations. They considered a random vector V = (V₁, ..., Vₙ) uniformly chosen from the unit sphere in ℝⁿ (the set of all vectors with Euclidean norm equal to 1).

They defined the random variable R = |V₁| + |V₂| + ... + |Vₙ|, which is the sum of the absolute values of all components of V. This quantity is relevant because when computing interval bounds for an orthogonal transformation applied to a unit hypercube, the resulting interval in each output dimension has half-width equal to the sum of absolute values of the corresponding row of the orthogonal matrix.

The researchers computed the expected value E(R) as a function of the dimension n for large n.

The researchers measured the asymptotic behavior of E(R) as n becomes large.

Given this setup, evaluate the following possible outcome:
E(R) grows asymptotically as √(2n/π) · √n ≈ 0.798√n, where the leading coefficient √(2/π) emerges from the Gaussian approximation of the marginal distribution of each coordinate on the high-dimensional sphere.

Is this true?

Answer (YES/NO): NO